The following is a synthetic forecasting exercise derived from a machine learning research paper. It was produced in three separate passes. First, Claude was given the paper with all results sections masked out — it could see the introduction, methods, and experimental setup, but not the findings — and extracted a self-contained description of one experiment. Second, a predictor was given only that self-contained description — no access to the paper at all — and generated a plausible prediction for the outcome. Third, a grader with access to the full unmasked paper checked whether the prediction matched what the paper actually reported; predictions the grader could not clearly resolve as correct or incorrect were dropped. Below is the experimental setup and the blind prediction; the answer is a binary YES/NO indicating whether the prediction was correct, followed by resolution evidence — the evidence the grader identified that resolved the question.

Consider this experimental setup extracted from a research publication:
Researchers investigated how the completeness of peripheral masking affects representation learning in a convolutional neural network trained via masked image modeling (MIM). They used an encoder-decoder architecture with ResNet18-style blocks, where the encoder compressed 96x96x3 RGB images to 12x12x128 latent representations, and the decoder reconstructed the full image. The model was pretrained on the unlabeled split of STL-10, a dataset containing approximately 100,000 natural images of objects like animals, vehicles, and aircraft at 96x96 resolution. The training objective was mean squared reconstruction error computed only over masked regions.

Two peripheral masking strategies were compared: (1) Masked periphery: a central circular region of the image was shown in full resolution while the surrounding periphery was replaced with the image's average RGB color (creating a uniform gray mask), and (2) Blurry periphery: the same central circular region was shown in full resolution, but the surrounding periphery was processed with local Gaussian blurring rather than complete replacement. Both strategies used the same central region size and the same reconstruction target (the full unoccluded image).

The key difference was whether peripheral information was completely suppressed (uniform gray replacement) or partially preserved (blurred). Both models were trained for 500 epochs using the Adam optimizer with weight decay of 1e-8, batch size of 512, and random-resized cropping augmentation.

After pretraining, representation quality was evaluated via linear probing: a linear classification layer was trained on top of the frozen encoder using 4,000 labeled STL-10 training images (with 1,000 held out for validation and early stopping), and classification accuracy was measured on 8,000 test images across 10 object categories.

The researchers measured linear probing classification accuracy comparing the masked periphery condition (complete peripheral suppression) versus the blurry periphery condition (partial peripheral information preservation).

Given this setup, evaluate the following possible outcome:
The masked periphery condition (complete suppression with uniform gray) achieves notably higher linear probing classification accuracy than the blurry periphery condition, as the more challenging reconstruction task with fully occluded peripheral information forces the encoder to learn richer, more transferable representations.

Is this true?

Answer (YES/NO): YES